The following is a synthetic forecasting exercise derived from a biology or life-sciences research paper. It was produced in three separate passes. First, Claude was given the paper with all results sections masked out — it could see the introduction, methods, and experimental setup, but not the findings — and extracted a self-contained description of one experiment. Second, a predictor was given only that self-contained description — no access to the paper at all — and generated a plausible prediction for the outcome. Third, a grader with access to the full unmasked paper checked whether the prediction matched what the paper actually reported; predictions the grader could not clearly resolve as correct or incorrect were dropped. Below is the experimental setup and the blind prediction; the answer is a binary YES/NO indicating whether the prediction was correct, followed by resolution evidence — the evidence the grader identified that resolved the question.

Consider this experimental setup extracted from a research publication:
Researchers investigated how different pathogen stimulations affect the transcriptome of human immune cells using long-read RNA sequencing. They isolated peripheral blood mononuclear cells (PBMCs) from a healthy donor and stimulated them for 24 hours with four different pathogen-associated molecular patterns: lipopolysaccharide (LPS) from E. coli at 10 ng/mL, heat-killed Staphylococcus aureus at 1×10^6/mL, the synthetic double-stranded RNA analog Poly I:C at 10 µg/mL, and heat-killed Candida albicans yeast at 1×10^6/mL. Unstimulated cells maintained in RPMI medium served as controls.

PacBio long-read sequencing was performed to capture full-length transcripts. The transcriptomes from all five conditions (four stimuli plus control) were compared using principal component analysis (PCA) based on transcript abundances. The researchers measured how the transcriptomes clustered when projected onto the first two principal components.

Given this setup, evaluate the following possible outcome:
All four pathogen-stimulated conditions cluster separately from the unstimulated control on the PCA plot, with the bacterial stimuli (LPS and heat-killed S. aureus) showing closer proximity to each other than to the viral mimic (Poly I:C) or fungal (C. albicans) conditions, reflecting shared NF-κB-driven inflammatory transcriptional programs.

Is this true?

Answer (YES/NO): NO